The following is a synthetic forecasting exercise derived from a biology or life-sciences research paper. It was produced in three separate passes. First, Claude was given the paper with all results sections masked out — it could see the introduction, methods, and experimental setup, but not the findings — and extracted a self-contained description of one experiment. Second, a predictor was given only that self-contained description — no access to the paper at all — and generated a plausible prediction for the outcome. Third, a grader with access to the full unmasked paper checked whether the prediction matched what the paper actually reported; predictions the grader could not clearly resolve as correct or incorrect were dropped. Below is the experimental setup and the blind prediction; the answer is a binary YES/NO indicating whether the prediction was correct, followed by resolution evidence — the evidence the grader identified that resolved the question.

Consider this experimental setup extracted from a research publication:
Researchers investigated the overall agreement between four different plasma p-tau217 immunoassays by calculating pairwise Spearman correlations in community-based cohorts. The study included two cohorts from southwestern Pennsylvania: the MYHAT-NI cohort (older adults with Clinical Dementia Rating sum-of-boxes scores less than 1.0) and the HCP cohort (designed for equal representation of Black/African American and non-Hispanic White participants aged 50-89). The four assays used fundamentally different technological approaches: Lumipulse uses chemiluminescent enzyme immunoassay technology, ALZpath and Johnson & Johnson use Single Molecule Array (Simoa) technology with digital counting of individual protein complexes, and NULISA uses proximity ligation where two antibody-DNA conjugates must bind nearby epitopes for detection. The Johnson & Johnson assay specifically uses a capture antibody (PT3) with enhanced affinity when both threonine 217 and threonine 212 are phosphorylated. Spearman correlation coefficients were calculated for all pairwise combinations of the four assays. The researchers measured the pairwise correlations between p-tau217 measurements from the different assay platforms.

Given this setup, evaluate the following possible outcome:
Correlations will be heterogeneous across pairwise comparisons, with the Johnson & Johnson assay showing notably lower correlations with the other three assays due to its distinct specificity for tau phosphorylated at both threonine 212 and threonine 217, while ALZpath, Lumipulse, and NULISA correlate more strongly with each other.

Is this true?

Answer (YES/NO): NO